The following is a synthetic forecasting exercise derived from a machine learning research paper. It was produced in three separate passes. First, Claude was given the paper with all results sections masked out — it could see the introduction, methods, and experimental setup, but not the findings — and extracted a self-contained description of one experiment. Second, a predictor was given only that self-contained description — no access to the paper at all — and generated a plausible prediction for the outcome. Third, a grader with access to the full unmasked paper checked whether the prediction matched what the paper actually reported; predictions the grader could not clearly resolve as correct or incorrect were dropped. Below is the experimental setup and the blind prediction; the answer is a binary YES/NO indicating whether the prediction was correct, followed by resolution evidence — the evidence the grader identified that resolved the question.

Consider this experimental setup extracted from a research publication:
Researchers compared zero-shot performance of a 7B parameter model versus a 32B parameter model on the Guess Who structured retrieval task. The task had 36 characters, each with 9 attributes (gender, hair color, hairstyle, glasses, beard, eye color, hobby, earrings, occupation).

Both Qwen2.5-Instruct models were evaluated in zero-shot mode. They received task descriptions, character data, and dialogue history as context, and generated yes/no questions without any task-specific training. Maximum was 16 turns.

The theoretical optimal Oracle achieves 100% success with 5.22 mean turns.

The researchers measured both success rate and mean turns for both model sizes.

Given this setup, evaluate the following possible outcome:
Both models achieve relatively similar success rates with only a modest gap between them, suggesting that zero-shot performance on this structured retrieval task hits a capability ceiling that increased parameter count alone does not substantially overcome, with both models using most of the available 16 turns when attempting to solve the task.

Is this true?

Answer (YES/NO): YES